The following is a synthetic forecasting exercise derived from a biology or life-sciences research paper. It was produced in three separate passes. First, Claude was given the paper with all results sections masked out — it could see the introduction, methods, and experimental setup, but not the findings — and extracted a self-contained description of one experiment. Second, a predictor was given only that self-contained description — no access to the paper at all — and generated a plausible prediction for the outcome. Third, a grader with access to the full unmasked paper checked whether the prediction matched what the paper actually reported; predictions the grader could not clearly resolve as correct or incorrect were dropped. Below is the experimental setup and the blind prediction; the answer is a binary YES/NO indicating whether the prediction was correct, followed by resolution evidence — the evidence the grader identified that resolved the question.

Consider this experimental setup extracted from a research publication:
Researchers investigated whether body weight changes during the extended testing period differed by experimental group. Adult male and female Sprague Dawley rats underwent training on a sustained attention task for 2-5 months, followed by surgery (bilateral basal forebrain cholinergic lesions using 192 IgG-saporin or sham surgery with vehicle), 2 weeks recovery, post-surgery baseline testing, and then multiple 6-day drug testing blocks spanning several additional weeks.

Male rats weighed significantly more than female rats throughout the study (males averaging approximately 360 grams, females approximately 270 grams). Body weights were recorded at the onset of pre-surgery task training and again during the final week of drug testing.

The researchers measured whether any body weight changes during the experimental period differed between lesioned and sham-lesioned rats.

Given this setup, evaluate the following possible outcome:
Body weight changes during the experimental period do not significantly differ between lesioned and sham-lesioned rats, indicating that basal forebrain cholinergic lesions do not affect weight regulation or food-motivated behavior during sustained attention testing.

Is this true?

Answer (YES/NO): YES